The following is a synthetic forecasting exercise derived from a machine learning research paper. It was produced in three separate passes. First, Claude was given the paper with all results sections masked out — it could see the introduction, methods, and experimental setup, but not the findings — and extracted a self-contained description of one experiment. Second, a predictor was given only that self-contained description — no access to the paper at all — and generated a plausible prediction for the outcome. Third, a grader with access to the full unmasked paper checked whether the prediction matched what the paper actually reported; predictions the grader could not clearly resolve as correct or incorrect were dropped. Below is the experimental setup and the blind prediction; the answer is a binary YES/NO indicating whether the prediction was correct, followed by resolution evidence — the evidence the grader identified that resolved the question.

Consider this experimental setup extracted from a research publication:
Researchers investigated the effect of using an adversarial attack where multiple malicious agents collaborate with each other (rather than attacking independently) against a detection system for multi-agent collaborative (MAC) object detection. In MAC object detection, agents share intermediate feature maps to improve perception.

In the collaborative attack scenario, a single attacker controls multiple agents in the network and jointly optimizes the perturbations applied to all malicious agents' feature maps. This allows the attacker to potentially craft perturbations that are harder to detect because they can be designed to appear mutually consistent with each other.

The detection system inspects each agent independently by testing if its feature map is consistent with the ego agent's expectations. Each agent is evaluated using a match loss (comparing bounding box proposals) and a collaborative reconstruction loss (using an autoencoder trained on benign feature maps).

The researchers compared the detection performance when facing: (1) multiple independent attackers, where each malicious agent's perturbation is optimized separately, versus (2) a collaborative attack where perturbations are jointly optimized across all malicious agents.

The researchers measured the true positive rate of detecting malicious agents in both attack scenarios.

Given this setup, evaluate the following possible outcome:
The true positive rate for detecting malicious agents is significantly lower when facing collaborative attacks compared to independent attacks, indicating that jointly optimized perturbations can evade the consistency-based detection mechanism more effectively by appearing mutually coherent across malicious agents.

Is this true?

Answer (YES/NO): NO